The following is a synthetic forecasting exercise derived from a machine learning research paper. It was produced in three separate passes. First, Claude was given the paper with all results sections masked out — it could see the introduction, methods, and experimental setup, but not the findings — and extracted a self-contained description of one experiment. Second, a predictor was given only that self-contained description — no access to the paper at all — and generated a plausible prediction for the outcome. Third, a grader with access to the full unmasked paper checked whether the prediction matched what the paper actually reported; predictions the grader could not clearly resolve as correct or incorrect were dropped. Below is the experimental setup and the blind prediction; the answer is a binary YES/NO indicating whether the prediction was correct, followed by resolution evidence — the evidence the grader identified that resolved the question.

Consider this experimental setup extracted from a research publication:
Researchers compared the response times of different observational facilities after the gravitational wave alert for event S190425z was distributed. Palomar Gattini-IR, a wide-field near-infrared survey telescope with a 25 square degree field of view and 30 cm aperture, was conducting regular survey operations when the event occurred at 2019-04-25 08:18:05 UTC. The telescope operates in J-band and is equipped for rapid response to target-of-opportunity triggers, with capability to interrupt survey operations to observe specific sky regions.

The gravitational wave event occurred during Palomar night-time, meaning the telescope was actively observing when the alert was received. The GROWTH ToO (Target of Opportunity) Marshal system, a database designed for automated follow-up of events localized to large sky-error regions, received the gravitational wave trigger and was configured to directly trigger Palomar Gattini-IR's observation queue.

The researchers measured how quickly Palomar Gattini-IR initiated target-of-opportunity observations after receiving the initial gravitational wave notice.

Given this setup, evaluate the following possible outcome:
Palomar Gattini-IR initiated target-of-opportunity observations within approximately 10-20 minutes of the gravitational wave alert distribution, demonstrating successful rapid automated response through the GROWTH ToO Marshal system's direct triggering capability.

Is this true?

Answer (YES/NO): YES